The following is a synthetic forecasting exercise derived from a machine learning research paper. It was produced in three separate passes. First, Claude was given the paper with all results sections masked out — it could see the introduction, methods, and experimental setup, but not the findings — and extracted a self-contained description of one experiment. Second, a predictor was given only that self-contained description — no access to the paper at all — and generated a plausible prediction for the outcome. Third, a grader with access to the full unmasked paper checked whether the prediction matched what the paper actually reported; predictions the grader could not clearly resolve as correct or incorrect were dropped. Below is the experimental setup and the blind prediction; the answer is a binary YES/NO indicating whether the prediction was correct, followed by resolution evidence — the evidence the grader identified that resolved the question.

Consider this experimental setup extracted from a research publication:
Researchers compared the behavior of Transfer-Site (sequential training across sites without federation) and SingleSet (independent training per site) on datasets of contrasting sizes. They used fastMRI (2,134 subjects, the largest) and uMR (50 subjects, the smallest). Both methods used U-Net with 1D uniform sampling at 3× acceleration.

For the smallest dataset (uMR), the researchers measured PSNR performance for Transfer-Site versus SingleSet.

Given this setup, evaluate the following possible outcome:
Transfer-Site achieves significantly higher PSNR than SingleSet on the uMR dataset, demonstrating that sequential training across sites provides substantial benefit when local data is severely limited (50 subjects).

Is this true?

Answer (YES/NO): YES